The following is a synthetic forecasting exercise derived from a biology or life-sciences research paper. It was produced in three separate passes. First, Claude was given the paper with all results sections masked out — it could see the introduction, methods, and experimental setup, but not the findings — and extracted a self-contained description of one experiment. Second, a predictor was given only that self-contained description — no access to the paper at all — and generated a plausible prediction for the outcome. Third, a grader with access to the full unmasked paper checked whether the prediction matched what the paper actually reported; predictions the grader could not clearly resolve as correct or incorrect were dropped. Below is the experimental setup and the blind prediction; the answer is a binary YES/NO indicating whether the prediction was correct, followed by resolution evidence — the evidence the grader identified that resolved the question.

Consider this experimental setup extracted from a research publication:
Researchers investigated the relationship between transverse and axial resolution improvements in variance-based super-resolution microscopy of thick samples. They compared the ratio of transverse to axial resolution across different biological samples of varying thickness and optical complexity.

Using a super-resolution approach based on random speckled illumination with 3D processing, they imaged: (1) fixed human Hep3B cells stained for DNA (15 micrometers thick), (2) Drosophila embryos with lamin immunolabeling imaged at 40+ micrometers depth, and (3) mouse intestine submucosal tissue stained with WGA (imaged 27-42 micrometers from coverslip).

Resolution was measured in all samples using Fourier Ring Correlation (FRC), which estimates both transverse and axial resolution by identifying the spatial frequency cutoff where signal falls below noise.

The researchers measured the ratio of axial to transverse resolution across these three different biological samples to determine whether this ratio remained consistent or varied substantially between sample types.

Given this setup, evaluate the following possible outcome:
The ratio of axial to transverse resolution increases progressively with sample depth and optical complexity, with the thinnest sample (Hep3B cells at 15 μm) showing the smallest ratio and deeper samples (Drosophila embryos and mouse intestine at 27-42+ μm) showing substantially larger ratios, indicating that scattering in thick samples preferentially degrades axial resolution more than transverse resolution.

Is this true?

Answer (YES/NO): NO